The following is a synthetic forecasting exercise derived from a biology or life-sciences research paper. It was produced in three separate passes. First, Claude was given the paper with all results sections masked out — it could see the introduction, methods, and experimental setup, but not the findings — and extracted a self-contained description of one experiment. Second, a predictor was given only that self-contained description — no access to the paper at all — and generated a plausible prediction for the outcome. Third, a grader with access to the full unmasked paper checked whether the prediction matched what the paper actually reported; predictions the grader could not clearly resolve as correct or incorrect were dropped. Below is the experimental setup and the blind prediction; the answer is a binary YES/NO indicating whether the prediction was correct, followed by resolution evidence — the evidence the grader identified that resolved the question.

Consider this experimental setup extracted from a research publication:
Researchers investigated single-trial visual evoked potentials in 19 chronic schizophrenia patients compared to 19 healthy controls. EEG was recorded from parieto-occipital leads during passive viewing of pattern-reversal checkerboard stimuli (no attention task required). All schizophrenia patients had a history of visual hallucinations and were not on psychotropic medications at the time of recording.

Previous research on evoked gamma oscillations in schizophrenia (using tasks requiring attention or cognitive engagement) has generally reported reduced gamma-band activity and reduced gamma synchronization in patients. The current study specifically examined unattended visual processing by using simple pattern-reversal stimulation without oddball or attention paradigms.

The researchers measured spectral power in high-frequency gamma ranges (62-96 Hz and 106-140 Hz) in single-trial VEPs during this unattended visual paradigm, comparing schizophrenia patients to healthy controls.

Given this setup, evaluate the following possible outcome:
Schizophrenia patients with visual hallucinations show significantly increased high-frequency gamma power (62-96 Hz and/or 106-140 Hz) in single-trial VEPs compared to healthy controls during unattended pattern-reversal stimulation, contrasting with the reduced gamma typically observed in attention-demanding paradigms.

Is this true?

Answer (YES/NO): YES